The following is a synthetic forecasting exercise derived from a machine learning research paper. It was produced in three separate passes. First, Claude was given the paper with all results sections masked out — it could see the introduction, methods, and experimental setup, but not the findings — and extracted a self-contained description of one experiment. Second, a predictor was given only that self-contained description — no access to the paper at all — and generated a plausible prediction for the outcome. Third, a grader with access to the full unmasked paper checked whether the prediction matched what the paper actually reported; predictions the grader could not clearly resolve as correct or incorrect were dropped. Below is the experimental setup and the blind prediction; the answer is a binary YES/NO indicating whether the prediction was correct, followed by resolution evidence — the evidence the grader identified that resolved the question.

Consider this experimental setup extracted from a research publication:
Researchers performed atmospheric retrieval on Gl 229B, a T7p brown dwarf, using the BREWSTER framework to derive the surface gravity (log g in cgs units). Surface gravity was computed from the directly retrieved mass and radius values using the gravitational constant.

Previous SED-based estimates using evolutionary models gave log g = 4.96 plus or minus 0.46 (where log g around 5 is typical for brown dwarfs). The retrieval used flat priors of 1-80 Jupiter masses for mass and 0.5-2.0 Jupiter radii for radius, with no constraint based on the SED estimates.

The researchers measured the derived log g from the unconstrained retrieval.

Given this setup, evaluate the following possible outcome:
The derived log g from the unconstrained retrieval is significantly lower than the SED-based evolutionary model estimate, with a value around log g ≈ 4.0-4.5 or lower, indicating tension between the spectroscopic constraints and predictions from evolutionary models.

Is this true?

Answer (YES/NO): NO